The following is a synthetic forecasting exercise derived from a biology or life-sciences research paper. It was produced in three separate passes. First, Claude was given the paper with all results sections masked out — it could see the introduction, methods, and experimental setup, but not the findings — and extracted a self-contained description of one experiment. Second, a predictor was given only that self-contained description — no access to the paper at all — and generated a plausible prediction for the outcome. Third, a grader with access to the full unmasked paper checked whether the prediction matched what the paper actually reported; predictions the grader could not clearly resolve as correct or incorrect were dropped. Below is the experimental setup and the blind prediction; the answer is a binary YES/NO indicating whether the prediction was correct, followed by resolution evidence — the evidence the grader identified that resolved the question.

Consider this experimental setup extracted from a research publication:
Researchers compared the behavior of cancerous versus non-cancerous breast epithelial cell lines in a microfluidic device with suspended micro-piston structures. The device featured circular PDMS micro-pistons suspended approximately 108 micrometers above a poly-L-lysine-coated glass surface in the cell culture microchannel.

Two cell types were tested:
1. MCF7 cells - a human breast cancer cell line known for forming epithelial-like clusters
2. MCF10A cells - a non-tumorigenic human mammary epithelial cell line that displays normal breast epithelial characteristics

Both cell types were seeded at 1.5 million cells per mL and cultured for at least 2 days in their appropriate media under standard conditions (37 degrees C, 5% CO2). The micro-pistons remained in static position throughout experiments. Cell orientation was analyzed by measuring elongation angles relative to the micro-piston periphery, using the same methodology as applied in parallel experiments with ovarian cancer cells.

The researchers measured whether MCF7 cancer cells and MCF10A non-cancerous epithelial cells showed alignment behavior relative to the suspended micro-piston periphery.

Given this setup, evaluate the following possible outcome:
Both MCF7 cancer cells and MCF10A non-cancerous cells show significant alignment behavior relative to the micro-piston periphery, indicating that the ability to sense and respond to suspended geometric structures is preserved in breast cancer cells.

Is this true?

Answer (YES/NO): NO